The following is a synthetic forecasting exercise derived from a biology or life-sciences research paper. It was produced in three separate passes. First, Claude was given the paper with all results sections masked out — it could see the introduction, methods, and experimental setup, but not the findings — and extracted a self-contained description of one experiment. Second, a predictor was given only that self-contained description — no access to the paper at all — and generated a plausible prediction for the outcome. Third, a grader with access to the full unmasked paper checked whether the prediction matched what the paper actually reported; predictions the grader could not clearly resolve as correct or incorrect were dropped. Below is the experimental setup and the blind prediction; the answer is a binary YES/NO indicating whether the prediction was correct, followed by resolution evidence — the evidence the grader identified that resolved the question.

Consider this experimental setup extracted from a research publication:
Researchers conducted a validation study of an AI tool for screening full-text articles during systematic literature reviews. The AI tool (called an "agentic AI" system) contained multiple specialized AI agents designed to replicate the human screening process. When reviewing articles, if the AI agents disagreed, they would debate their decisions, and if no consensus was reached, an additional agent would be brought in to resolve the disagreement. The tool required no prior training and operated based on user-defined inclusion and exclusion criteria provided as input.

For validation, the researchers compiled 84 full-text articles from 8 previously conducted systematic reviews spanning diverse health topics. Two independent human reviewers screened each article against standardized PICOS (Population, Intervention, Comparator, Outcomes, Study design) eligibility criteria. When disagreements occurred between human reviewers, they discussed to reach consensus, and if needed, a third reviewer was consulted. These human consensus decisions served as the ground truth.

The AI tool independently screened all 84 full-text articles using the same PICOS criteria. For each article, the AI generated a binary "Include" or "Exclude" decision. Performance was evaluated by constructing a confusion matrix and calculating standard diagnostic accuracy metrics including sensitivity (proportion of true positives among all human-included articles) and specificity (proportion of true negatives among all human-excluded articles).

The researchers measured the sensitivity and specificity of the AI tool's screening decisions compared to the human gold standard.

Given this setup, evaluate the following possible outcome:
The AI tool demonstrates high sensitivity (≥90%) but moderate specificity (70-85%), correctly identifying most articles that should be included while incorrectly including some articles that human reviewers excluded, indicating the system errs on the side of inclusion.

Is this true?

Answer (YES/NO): YES